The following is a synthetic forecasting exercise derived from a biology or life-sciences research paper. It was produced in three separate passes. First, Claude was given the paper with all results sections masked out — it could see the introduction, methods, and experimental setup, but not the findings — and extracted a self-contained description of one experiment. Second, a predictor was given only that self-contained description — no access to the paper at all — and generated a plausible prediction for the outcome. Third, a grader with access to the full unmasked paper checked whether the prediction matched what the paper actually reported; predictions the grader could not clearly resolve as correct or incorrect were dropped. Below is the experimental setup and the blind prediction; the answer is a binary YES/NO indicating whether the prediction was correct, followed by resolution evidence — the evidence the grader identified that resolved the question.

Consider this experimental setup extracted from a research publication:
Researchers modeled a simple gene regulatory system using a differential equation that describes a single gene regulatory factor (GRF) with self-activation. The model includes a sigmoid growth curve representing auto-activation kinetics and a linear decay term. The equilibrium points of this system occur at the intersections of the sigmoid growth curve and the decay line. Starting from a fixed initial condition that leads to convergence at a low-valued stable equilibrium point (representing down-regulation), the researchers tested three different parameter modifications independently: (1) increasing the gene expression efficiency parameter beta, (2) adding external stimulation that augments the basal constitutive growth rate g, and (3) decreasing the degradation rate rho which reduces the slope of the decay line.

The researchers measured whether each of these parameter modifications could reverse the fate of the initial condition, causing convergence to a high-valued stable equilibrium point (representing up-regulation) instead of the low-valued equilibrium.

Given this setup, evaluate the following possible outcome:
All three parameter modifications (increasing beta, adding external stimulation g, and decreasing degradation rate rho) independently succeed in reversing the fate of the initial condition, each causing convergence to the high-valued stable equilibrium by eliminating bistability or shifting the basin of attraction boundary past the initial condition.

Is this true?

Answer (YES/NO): YES